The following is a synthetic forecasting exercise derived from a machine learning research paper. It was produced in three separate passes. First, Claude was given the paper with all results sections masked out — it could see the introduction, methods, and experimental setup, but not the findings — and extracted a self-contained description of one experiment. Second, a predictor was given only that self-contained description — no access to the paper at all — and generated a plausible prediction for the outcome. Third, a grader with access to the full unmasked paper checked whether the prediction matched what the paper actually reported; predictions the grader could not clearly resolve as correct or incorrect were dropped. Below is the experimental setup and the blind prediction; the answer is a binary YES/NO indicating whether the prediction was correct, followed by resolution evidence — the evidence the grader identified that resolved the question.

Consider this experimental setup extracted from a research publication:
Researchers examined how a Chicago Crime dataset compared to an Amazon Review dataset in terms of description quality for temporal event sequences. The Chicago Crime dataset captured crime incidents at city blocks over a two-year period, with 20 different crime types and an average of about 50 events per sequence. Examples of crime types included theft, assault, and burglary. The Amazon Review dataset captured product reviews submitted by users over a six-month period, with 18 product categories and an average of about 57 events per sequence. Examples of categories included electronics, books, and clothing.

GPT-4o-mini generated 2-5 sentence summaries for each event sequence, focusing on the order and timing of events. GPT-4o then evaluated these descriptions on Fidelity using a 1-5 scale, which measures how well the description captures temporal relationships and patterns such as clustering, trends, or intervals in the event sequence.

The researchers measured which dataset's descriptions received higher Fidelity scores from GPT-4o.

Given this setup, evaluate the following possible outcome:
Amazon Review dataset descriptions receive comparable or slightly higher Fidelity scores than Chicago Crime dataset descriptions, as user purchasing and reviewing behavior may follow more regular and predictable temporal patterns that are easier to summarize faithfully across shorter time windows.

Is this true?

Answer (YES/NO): NO